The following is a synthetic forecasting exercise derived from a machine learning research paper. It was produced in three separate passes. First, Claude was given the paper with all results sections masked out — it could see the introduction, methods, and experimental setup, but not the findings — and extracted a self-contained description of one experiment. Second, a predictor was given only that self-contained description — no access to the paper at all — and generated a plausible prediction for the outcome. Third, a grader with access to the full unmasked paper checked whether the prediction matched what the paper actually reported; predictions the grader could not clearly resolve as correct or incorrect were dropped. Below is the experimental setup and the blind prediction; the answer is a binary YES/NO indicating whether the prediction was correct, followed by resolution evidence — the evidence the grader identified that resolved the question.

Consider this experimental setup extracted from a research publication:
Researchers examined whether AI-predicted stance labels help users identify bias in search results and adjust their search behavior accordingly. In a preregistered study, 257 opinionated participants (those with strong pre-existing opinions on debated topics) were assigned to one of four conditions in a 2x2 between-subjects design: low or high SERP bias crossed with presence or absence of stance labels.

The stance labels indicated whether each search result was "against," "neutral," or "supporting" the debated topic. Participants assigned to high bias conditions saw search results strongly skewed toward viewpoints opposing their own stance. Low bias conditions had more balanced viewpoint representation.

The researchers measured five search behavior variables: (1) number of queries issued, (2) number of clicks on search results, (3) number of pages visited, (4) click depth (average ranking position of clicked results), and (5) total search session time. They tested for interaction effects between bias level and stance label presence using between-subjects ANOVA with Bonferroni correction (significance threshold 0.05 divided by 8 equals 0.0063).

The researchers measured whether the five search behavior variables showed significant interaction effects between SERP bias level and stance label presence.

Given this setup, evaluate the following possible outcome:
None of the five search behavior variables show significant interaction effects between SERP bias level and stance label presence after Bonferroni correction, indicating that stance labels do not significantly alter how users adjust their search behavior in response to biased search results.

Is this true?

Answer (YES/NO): YES